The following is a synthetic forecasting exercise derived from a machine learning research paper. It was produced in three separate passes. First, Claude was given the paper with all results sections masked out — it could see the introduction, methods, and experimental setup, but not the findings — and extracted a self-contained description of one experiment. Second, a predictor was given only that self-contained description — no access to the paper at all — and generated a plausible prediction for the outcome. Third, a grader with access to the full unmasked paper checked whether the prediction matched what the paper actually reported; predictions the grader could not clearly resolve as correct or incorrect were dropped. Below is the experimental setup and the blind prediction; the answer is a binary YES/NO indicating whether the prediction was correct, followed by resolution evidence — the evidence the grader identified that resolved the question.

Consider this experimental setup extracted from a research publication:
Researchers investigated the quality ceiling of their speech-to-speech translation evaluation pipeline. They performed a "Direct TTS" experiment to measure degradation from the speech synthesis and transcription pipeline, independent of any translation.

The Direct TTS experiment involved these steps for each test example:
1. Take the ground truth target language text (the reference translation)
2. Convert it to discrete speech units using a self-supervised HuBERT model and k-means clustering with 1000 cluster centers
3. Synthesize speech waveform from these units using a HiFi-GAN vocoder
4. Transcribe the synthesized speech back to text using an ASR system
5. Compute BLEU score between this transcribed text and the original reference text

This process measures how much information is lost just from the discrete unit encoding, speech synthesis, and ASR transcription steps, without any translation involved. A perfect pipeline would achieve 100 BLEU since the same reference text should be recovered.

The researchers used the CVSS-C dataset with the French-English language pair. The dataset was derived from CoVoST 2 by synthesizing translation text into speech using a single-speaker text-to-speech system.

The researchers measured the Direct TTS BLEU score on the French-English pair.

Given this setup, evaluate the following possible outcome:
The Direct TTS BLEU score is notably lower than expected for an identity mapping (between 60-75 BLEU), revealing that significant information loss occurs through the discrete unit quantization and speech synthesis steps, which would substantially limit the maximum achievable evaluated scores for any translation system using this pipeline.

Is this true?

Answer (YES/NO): NO